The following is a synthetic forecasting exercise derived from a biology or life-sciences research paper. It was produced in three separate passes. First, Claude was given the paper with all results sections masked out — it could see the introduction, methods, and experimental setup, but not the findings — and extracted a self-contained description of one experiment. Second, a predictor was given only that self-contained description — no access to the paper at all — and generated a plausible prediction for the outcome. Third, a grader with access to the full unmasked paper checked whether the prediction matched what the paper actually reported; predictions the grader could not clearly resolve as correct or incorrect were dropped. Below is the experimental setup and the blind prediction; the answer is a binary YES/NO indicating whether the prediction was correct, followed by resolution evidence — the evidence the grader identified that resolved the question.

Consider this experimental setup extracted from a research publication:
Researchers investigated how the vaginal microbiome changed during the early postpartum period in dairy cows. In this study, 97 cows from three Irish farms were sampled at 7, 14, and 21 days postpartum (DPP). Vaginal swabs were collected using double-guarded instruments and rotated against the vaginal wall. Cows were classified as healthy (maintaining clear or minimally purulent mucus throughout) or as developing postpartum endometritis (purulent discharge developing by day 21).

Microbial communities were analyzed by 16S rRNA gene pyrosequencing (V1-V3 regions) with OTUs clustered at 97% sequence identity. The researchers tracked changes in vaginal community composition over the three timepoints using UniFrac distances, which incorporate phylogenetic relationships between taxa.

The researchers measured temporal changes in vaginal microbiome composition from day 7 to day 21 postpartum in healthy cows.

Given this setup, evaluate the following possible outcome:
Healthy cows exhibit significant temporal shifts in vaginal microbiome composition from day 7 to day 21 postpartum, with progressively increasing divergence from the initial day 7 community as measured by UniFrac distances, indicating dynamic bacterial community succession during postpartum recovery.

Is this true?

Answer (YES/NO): NO